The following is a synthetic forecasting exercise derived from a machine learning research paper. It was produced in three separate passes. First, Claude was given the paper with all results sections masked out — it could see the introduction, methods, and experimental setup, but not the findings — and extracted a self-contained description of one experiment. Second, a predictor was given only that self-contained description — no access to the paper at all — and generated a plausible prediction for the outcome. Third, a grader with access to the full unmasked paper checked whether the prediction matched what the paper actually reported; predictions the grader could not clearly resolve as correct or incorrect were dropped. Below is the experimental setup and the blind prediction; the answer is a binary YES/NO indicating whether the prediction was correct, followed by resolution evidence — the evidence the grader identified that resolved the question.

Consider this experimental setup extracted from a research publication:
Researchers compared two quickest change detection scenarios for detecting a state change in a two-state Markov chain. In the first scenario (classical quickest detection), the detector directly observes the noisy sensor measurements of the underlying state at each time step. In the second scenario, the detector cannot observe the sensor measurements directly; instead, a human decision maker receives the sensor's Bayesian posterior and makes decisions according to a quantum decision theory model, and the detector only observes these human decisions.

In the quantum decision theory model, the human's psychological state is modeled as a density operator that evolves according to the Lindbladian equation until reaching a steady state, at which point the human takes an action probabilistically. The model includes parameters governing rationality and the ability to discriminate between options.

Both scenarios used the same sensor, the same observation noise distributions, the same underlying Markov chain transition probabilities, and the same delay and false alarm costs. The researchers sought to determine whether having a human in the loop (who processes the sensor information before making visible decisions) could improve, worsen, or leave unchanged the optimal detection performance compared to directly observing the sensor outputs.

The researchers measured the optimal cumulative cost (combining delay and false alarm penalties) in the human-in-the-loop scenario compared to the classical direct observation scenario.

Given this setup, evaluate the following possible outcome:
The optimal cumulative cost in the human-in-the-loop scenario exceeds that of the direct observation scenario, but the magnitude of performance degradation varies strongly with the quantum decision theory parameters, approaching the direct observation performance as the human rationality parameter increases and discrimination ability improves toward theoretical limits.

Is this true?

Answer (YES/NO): NO